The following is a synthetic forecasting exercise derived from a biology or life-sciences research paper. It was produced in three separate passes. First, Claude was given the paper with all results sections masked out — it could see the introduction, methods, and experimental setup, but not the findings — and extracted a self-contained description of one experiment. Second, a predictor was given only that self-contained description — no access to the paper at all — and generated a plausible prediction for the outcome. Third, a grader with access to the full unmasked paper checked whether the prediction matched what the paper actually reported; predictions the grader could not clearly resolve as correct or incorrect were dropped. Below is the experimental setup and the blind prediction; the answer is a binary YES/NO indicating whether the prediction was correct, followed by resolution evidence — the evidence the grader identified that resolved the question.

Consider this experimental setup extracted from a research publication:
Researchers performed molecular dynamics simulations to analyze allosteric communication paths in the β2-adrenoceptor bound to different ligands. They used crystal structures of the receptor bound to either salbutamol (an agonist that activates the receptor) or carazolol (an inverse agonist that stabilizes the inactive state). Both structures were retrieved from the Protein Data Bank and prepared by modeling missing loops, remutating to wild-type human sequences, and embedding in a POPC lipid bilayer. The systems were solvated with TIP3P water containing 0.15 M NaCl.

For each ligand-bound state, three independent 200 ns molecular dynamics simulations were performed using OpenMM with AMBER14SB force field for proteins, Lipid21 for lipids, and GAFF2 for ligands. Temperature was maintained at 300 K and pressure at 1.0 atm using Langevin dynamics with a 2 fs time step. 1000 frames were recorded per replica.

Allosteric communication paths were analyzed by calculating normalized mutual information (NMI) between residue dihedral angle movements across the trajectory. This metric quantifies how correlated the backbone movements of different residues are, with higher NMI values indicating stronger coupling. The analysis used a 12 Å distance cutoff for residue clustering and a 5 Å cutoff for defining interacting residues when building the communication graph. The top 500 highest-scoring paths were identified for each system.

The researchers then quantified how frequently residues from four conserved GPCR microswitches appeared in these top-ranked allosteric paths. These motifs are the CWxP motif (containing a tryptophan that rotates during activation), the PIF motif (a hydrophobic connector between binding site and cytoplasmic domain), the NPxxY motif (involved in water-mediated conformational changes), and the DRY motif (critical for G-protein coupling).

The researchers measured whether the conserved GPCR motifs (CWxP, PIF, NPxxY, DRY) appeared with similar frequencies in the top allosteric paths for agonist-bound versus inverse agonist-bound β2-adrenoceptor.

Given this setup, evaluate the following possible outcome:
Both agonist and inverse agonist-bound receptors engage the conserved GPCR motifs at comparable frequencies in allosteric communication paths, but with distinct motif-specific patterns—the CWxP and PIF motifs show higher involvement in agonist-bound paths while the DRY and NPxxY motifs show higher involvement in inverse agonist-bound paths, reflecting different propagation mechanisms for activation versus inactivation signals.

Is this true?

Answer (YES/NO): YES